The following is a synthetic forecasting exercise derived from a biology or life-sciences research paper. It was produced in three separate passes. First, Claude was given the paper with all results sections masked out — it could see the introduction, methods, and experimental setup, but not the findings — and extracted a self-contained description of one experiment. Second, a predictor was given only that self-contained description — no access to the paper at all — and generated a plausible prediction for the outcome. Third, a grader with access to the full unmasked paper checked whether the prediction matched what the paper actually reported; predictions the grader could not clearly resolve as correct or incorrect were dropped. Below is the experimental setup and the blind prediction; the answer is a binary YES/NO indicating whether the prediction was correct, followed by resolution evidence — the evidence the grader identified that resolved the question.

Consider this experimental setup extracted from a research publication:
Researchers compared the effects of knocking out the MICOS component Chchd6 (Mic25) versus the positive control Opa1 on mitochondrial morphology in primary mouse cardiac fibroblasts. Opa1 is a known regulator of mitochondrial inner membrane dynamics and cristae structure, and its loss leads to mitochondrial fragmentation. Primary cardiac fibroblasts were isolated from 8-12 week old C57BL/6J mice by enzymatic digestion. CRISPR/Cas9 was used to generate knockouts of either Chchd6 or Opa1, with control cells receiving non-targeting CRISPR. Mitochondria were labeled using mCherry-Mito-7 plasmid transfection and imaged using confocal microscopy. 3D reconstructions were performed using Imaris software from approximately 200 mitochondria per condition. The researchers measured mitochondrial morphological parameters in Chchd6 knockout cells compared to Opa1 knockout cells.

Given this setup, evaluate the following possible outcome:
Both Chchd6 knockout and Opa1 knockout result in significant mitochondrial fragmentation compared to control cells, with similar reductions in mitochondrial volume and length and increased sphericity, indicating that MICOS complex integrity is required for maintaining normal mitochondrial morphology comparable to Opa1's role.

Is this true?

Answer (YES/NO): NO